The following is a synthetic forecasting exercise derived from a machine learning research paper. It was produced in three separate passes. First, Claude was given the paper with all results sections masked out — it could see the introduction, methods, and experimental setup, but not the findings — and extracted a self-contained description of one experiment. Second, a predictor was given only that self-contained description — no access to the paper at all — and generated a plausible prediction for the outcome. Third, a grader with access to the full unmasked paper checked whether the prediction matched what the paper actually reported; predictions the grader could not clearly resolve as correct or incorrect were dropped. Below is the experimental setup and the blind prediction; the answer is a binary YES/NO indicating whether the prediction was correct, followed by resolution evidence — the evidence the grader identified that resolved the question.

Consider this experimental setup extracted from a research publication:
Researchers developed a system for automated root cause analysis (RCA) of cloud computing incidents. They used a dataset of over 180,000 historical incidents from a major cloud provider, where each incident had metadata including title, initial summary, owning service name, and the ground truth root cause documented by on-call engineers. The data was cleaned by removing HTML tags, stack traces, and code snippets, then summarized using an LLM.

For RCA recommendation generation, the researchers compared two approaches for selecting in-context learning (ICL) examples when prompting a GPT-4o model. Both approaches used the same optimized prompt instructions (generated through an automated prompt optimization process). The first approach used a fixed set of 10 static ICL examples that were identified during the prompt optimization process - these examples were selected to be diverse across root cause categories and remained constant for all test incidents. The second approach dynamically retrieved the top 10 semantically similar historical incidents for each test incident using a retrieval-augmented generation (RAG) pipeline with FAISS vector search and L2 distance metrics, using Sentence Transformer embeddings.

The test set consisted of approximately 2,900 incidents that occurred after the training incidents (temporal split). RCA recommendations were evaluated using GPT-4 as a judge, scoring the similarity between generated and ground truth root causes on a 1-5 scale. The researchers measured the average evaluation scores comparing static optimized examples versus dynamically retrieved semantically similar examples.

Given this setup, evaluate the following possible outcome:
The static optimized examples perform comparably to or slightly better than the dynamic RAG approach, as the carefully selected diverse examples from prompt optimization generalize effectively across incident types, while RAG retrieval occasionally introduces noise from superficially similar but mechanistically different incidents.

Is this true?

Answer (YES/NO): NO